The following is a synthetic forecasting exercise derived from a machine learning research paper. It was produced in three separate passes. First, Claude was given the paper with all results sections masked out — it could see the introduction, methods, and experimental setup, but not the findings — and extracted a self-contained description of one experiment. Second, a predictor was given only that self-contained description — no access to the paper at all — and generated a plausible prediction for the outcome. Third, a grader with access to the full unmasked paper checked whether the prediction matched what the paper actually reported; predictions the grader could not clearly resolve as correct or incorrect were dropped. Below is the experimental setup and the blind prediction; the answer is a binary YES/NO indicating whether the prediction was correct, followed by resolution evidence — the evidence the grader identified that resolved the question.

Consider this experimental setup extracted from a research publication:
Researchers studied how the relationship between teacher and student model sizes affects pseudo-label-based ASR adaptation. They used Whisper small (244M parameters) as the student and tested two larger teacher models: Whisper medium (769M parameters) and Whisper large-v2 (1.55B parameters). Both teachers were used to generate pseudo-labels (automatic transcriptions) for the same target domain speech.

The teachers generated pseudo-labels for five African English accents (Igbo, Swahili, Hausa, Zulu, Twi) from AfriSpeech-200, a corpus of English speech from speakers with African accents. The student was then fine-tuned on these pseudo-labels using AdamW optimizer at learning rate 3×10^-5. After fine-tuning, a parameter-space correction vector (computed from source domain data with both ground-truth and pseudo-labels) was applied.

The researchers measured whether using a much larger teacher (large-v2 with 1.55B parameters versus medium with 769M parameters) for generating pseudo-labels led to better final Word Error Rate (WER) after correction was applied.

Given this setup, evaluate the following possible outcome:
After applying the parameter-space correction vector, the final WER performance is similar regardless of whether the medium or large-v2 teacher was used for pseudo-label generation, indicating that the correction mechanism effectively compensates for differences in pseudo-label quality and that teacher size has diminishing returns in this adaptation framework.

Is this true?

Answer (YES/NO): NO